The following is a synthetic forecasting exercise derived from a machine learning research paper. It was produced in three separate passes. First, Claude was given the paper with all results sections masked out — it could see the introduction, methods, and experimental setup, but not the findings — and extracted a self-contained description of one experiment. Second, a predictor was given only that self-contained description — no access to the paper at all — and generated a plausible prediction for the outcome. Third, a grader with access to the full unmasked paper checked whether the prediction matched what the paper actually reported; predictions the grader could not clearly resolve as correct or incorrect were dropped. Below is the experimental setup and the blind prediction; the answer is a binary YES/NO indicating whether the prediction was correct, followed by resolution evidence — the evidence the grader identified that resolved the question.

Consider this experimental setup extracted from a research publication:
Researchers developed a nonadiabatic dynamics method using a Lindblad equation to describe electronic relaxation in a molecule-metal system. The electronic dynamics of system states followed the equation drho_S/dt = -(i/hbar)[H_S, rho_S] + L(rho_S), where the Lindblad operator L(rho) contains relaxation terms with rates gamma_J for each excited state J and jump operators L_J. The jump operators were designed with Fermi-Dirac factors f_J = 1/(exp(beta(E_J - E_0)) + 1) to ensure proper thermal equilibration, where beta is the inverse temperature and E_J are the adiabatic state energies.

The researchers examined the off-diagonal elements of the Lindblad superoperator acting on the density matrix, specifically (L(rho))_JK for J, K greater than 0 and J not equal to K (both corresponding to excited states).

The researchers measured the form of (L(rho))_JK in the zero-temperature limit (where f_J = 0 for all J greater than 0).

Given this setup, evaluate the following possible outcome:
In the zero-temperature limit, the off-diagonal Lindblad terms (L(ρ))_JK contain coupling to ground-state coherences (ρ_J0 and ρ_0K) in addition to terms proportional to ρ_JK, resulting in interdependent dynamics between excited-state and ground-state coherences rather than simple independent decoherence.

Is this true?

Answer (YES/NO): NO